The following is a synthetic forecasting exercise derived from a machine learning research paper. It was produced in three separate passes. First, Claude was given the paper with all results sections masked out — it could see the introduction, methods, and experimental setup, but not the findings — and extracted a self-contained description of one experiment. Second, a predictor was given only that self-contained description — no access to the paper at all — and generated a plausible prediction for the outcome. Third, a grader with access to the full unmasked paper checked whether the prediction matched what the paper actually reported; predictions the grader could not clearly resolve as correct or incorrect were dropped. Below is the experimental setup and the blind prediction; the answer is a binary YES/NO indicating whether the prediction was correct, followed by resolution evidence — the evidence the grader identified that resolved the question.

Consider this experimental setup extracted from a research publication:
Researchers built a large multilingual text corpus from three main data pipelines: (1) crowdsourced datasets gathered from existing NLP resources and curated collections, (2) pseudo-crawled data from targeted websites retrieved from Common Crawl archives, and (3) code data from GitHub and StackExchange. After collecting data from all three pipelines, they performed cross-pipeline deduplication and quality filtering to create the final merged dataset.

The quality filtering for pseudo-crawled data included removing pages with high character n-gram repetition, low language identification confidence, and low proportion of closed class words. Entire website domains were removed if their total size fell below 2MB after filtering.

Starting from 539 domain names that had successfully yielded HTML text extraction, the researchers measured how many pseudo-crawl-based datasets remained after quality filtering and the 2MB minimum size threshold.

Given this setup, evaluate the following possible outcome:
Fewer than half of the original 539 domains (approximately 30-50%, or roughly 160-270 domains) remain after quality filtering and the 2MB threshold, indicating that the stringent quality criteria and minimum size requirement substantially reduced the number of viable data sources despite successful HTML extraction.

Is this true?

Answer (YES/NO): NO